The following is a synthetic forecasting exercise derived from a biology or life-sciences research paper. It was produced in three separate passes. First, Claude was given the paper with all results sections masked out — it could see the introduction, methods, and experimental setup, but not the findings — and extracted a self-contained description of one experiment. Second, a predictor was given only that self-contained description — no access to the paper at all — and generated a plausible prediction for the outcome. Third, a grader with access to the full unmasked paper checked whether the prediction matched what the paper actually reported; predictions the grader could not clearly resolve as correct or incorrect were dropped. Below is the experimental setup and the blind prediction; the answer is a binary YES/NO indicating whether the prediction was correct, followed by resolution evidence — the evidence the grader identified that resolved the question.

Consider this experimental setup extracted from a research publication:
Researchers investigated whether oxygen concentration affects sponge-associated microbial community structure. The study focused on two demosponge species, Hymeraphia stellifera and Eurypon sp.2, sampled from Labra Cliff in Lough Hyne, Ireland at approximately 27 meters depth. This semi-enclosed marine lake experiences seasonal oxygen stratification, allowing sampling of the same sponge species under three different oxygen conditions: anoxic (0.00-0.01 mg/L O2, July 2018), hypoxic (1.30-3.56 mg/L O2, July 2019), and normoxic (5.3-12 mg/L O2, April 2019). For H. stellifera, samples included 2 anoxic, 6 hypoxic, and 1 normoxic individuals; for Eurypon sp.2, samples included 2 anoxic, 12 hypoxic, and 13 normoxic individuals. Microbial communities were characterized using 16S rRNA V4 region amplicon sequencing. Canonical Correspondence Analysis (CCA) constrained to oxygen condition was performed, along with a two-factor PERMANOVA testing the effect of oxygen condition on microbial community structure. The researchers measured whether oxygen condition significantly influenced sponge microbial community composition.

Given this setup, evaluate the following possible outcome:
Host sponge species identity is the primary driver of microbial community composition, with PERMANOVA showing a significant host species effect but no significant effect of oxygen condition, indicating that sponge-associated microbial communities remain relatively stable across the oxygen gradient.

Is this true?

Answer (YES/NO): NO